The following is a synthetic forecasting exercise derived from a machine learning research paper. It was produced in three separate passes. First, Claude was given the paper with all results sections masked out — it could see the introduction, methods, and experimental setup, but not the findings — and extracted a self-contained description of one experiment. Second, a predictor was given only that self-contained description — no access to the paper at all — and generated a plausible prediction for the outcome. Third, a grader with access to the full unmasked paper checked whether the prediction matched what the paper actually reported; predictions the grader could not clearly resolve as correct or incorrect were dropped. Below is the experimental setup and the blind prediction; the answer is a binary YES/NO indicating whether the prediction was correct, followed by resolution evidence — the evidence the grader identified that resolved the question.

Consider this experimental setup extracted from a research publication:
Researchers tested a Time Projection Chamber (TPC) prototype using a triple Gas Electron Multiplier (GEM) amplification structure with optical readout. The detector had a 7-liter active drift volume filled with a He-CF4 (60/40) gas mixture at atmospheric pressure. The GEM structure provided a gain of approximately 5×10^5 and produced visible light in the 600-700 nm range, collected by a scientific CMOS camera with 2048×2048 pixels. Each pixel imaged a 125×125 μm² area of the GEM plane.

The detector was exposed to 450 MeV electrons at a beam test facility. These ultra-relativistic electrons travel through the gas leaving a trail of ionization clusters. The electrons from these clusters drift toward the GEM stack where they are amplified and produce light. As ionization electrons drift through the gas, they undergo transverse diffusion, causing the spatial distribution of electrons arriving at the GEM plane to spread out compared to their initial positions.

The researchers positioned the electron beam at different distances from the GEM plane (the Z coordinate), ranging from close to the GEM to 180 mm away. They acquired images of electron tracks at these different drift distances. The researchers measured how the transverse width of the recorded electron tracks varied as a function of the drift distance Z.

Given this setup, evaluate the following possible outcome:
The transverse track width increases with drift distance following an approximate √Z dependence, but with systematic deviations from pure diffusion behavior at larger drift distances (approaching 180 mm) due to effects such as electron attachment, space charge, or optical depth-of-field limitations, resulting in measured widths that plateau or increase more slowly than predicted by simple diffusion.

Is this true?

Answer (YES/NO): NO